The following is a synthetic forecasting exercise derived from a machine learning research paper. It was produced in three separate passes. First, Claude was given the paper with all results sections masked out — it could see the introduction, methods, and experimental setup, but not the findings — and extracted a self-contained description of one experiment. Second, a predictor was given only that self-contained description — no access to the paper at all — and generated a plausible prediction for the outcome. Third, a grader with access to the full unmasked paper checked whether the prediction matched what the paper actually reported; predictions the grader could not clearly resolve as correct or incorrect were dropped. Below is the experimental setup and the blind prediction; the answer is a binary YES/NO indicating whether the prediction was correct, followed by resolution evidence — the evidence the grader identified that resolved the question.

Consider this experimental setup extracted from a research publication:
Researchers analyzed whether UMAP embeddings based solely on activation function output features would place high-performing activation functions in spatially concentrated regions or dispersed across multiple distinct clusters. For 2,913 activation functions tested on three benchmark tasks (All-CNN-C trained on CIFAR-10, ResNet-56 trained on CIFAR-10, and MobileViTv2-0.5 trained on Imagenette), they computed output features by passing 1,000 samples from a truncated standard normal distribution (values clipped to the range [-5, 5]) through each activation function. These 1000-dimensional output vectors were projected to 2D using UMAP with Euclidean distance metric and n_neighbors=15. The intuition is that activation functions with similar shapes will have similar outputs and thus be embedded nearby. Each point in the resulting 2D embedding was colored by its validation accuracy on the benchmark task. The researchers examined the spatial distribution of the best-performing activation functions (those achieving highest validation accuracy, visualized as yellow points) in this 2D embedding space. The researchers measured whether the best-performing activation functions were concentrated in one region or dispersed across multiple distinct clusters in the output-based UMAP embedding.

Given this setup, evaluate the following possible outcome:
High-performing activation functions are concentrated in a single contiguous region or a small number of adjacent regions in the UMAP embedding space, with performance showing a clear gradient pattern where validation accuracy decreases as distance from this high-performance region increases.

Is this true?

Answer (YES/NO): NO